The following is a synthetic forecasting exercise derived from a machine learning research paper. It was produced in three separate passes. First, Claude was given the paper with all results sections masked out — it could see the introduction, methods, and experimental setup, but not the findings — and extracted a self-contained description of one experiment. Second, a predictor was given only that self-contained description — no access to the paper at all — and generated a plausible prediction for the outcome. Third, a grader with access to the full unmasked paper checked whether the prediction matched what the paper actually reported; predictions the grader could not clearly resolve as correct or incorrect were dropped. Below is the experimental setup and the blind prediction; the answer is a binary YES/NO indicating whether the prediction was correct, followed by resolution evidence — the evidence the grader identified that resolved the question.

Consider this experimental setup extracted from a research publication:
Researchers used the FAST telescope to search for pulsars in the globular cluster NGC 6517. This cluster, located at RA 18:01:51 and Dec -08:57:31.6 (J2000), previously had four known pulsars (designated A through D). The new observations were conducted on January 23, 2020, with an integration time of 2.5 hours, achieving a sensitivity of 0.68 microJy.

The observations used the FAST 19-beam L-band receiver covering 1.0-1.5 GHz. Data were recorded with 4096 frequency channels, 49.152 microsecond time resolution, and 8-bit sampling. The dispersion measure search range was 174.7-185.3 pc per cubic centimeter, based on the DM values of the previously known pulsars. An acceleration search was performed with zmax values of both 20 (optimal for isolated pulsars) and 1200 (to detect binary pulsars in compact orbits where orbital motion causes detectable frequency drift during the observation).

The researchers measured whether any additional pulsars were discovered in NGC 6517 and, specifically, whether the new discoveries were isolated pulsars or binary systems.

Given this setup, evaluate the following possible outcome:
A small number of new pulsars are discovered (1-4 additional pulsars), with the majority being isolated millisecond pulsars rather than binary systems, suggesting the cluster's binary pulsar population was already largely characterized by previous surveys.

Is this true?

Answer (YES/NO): NO